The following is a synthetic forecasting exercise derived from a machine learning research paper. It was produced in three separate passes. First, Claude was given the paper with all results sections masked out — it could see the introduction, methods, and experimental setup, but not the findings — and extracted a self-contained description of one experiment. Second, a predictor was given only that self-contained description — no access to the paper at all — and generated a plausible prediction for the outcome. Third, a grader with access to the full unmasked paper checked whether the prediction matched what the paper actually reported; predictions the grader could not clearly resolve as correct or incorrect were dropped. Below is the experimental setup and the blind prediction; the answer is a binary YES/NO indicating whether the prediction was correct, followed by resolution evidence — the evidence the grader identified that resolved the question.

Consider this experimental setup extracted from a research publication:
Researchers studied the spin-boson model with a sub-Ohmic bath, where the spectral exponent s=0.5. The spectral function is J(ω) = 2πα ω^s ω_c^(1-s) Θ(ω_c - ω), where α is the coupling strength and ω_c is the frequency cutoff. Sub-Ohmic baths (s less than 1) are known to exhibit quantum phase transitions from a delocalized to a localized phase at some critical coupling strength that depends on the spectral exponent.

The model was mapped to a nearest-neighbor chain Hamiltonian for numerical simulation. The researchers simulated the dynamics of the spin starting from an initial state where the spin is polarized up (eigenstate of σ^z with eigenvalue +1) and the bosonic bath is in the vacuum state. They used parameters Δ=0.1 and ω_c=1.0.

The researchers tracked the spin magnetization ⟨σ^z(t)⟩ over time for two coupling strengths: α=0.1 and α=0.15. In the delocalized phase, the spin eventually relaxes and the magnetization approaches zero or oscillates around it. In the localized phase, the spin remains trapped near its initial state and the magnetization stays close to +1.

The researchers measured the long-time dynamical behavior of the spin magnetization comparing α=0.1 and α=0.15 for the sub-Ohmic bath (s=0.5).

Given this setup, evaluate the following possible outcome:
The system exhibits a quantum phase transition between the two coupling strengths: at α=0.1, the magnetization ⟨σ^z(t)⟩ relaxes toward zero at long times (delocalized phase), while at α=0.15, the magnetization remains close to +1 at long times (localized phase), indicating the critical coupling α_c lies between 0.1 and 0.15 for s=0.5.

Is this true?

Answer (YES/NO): YES